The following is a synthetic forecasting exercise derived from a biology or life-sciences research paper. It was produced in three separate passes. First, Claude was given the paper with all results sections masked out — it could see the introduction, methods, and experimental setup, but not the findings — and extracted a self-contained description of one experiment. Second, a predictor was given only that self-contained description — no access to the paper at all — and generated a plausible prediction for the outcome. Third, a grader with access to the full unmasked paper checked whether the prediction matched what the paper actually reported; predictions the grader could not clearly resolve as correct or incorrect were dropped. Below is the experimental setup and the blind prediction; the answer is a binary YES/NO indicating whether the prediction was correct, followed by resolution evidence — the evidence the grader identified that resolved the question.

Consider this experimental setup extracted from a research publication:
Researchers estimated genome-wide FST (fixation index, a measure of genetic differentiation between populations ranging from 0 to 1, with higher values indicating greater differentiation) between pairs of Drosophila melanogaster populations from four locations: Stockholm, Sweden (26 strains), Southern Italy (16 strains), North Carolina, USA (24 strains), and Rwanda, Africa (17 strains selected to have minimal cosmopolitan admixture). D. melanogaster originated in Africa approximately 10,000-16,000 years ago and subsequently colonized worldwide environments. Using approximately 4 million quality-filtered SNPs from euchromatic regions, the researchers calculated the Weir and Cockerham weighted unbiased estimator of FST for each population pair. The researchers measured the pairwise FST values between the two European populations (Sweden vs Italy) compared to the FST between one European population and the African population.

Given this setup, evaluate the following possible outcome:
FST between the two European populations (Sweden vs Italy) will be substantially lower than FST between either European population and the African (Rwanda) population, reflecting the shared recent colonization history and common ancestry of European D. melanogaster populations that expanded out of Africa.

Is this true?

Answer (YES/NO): YES